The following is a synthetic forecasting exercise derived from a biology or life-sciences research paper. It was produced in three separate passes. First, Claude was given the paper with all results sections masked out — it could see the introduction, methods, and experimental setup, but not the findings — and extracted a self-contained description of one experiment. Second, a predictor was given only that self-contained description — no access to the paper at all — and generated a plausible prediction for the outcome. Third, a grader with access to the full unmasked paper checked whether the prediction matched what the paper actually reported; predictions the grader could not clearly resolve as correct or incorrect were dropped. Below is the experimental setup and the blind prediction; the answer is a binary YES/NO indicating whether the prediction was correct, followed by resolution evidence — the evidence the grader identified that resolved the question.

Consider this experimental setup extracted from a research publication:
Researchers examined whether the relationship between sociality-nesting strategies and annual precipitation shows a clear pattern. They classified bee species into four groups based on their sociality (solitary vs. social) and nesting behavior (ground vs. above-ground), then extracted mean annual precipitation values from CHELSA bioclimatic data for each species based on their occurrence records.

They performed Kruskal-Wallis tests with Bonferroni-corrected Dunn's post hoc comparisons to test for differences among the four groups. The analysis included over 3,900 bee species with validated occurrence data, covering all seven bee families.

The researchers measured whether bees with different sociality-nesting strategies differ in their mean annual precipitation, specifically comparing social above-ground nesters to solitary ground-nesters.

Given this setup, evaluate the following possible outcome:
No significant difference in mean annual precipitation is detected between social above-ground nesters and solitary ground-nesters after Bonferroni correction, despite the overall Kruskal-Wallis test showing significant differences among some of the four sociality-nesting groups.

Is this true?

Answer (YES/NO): NO